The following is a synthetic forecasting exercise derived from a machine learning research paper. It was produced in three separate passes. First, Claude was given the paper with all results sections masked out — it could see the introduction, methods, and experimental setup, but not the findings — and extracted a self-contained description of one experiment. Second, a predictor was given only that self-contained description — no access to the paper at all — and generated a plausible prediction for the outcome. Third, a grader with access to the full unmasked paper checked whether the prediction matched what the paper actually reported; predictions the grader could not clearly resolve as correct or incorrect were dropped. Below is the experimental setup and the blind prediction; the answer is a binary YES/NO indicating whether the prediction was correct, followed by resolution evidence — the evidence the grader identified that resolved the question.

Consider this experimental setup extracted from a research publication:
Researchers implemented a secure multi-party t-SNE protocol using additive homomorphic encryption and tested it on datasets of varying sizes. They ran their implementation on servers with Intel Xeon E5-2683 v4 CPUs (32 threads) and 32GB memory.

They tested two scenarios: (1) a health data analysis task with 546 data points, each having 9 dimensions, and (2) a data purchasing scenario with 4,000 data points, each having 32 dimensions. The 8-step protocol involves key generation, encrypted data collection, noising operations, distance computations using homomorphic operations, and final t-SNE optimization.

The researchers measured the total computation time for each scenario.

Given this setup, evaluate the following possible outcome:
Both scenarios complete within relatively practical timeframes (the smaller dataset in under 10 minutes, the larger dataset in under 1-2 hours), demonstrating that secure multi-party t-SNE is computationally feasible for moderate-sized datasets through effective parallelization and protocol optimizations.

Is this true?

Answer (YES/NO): NO